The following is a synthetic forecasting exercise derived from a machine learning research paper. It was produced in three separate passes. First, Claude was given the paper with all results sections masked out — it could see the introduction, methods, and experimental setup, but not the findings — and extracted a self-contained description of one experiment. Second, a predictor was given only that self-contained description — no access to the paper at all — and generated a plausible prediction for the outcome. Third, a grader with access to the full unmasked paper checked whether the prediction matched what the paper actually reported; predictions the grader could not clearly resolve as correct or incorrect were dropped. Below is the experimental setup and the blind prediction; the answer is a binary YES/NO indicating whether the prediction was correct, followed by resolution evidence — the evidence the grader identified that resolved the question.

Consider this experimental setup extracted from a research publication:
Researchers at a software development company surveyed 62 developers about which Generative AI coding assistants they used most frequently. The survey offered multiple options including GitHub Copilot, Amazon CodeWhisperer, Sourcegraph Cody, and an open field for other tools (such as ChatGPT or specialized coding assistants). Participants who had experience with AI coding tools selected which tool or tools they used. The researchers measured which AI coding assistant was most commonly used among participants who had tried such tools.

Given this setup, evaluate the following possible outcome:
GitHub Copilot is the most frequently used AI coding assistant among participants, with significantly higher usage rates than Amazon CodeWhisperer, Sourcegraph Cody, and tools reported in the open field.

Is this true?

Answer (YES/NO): YES